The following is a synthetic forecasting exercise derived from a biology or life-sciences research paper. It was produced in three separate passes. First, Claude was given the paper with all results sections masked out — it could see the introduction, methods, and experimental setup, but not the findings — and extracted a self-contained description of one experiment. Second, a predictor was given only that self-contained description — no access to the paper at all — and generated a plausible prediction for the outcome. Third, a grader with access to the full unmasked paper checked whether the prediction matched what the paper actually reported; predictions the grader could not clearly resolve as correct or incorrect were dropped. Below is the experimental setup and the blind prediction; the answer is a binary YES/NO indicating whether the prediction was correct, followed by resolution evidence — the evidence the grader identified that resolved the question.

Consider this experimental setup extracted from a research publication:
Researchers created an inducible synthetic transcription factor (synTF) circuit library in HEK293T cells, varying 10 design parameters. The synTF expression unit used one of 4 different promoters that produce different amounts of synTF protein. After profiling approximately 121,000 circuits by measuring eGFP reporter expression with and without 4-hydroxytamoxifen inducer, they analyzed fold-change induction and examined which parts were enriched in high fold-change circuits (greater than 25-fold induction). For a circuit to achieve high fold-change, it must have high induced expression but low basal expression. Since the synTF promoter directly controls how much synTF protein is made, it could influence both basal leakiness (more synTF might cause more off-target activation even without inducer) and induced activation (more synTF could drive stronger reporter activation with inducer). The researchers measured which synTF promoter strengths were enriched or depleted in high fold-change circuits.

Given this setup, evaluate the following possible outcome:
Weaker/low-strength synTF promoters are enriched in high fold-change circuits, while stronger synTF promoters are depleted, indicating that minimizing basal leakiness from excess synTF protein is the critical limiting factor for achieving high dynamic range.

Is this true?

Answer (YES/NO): NO